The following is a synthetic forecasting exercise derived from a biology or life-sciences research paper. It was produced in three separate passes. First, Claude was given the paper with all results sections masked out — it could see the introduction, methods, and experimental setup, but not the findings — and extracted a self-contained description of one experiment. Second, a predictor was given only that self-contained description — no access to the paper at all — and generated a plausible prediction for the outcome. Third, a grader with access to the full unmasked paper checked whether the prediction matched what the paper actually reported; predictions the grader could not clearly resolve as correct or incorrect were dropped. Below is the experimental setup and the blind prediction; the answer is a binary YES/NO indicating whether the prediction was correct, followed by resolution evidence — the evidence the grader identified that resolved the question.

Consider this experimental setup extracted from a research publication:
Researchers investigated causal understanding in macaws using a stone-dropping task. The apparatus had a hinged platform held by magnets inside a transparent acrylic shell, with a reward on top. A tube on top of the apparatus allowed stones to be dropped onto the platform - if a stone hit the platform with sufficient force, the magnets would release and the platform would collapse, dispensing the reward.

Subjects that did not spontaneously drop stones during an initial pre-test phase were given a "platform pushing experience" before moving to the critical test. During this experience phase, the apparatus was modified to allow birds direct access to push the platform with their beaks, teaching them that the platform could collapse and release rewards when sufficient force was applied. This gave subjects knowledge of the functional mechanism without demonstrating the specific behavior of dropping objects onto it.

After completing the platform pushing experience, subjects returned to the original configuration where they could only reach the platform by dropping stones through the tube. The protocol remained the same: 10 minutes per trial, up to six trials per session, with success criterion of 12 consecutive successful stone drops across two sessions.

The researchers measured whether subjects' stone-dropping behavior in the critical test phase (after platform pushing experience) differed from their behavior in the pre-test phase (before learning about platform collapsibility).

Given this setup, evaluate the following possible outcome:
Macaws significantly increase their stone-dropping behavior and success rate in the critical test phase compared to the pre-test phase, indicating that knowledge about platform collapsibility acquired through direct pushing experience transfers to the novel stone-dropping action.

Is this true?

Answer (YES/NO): YES